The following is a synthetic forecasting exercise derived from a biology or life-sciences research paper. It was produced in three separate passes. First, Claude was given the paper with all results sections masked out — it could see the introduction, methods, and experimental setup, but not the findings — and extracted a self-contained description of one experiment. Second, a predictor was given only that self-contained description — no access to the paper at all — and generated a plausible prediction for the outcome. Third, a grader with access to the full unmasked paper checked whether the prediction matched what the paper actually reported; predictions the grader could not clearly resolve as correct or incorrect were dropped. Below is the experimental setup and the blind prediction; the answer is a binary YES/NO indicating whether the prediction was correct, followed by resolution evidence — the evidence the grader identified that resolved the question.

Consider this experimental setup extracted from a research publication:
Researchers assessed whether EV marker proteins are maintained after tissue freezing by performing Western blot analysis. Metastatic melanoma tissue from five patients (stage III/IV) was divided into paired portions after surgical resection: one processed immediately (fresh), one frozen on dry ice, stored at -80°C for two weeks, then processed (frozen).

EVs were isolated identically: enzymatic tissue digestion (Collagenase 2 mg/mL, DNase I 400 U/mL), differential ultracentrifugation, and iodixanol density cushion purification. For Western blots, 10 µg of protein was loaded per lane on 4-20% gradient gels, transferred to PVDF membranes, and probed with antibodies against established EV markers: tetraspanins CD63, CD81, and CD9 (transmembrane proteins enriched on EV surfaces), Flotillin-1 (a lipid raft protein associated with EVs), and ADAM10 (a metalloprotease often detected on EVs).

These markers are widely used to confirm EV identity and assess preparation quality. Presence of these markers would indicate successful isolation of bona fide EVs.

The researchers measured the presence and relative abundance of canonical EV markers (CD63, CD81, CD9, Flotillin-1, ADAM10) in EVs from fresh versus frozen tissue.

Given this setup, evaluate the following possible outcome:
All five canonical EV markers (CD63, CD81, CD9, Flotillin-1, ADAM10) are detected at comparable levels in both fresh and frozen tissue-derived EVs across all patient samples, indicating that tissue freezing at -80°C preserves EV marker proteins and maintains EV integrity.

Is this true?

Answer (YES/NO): YES